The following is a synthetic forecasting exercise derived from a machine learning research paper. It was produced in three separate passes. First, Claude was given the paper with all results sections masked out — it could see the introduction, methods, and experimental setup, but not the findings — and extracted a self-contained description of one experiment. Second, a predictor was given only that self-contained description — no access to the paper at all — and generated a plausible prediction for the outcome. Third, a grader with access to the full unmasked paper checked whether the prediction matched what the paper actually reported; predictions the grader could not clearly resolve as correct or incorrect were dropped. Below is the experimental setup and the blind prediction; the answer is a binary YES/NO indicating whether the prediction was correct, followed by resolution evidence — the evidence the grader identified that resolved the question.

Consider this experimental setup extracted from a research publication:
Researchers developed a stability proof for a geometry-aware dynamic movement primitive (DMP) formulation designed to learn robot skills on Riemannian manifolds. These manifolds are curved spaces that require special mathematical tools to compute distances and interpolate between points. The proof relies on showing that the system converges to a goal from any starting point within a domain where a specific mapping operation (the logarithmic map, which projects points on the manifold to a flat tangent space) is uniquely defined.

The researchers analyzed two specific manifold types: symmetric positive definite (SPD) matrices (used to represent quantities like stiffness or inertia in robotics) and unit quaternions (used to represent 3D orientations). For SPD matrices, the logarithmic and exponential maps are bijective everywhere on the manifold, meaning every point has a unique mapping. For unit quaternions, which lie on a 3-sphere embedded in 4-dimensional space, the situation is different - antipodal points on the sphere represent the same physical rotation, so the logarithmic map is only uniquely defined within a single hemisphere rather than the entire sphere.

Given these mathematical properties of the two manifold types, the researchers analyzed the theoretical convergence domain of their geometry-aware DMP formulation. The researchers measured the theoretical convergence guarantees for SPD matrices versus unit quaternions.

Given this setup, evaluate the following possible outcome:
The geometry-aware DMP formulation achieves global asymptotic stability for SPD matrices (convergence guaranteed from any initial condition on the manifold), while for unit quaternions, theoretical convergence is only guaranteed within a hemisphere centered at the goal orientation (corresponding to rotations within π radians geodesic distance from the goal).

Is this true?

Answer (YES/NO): YES